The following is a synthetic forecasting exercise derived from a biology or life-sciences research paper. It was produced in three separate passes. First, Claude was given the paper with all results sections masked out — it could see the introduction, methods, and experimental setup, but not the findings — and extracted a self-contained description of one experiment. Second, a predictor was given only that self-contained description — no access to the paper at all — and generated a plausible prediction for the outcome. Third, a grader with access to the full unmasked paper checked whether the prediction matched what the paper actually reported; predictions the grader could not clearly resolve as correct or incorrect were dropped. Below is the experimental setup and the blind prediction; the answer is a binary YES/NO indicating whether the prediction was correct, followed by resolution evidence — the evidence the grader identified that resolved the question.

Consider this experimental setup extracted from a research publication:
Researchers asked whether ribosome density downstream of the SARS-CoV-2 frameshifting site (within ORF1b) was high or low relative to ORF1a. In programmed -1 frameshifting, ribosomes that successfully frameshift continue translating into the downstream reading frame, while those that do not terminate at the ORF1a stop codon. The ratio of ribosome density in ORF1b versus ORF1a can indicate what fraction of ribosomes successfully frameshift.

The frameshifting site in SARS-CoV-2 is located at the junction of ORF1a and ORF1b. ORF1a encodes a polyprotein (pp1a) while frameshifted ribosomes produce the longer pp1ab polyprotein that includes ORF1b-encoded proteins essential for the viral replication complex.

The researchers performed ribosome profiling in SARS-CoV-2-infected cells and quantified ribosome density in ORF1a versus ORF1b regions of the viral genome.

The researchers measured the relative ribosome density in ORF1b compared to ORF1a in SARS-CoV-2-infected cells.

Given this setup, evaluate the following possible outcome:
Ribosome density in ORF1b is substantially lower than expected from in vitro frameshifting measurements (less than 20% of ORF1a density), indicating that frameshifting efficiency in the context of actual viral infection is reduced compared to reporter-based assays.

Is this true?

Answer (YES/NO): NO